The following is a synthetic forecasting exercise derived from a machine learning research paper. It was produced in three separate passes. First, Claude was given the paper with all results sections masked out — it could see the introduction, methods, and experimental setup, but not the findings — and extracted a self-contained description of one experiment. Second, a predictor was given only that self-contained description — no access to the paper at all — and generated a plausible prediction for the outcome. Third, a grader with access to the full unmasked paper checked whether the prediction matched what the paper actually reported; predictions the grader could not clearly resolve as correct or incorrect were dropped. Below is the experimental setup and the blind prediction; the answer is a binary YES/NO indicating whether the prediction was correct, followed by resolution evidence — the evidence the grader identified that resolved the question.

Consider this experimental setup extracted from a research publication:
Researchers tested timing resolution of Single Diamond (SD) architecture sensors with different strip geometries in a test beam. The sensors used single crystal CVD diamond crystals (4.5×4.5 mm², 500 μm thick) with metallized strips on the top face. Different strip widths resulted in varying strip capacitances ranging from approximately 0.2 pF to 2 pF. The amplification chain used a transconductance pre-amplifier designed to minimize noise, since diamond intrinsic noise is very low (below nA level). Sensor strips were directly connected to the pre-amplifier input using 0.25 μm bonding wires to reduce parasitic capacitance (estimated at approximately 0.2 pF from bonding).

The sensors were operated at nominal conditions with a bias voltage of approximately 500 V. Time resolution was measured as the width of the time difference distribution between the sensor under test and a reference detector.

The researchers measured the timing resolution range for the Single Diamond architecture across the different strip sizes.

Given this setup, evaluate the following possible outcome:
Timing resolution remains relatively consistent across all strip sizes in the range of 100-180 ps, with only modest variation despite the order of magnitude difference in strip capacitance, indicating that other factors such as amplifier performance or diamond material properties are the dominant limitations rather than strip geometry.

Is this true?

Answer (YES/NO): NO